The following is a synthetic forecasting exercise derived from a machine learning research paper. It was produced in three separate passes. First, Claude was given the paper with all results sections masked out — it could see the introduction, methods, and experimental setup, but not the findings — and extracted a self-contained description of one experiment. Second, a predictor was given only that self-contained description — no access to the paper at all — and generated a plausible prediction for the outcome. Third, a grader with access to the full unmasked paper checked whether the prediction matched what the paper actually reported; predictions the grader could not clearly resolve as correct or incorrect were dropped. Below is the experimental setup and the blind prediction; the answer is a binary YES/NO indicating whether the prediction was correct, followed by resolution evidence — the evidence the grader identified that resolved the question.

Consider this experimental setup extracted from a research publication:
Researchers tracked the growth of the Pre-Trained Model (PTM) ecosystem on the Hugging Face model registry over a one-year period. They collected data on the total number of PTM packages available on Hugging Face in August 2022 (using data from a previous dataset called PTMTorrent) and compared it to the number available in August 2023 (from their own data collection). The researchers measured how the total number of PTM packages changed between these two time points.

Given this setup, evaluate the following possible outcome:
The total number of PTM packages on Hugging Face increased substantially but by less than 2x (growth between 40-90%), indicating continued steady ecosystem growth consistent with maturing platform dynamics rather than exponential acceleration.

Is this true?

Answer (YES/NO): NO